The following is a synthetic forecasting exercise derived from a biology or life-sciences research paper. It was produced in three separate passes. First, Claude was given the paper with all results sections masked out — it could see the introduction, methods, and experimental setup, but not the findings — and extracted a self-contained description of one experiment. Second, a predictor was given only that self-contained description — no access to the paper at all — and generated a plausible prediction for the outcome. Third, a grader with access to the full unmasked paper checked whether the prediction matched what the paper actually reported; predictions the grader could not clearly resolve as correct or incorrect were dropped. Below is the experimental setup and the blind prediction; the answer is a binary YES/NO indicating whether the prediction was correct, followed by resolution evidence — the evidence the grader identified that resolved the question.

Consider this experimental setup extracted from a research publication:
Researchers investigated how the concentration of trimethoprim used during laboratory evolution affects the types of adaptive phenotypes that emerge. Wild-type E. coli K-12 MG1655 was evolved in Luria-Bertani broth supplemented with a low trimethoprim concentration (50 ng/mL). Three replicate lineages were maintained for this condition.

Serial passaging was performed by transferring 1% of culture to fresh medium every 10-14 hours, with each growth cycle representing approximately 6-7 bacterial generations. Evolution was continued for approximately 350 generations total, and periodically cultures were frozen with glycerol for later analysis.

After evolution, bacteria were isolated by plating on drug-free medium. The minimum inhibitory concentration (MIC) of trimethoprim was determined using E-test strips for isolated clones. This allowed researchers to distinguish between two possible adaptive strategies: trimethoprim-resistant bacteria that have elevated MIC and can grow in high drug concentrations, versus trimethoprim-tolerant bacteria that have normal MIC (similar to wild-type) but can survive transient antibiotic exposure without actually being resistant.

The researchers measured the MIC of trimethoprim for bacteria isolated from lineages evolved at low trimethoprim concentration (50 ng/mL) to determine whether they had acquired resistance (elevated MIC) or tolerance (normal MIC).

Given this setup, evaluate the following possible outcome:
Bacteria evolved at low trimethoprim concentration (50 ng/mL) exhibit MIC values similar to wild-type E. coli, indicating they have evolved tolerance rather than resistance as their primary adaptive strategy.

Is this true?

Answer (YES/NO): YES